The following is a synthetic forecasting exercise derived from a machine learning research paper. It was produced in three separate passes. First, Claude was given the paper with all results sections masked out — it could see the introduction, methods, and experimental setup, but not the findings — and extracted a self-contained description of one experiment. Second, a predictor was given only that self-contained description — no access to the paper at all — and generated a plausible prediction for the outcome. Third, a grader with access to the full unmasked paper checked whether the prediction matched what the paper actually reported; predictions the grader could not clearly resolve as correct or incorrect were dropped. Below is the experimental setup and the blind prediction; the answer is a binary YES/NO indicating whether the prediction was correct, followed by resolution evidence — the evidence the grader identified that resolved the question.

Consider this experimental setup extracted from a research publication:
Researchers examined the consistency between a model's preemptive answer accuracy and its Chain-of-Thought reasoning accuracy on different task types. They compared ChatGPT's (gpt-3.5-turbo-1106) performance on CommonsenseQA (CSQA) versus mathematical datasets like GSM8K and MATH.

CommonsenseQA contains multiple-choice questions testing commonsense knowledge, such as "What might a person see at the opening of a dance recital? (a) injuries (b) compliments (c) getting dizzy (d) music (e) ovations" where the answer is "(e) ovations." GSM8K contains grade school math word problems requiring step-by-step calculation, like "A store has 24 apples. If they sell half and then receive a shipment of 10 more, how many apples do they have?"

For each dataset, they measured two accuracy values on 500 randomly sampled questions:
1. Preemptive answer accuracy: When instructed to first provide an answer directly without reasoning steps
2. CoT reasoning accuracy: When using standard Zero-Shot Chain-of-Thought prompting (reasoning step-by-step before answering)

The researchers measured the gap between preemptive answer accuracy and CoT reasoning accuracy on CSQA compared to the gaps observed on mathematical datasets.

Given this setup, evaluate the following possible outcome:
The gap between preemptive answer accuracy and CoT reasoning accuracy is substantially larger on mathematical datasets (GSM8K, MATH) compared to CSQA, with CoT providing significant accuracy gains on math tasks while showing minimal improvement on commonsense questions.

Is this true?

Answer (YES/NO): YES